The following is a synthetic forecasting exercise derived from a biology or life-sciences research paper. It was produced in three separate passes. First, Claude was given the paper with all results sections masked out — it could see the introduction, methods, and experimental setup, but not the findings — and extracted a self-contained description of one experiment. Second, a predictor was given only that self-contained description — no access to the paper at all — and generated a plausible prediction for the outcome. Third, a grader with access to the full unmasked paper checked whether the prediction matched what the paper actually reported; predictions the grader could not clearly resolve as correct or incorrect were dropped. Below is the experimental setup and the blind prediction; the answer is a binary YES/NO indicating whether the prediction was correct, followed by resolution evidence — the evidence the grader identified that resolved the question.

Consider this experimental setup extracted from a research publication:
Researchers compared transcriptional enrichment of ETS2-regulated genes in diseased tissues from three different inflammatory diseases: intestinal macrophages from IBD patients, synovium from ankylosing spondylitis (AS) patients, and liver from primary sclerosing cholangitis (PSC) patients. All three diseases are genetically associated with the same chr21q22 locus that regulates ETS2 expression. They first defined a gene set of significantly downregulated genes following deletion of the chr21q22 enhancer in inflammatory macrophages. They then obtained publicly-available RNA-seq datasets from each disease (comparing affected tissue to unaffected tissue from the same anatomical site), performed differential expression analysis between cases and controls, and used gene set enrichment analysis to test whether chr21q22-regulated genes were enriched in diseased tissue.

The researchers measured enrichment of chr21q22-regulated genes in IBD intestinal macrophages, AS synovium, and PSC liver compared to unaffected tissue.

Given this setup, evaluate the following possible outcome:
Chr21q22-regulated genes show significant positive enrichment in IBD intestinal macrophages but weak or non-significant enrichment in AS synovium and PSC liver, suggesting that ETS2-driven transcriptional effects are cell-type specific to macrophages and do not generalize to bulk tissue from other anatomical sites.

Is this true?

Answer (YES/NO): NO